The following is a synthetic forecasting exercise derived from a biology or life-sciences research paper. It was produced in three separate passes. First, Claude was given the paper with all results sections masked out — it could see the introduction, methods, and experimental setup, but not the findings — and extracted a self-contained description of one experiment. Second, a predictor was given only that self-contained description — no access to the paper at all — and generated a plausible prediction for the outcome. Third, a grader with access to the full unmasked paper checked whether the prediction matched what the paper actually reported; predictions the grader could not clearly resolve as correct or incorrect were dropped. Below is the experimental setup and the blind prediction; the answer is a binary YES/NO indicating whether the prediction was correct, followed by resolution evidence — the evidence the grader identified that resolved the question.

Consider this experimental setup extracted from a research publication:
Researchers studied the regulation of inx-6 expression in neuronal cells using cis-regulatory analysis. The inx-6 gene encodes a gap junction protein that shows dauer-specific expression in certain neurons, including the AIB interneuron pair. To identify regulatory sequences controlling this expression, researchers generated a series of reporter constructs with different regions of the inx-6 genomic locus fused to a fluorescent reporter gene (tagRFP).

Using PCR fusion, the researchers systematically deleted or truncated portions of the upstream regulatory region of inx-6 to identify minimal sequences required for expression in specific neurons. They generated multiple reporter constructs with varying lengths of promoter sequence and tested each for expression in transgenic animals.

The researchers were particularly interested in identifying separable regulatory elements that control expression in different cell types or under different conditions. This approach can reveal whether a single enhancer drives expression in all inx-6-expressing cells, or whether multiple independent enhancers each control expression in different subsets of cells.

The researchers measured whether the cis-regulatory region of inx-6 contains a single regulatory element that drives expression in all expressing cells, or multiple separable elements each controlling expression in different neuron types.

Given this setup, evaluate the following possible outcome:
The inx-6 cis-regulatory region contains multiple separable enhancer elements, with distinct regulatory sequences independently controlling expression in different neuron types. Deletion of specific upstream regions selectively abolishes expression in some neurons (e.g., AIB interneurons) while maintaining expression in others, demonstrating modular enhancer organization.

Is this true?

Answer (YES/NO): YES